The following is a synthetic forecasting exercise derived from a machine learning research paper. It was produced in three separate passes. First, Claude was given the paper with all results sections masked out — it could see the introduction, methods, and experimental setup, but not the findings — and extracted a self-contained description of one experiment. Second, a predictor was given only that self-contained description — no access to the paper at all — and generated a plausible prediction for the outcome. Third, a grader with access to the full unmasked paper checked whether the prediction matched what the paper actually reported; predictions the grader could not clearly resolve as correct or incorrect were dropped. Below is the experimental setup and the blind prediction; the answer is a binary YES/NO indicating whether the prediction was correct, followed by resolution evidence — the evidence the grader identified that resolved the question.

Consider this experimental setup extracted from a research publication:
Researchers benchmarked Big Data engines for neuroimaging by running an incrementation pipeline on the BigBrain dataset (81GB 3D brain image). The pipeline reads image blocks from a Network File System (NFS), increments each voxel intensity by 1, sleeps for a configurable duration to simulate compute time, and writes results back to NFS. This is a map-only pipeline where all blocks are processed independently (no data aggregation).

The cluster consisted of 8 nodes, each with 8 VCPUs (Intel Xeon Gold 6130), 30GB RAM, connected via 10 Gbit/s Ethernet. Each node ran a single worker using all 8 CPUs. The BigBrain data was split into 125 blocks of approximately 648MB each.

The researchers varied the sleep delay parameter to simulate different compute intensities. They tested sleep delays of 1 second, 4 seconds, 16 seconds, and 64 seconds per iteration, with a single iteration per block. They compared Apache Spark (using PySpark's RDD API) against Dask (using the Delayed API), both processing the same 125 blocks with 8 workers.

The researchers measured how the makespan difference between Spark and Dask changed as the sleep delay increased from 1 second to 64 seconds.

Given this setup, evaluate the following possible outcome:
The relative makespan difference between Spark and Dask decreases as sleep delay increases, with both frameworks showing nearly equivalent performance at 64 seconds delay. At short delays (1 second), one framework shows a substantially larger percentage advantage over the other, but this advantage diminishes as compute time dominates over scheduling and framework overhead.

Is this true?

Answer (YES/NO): NO